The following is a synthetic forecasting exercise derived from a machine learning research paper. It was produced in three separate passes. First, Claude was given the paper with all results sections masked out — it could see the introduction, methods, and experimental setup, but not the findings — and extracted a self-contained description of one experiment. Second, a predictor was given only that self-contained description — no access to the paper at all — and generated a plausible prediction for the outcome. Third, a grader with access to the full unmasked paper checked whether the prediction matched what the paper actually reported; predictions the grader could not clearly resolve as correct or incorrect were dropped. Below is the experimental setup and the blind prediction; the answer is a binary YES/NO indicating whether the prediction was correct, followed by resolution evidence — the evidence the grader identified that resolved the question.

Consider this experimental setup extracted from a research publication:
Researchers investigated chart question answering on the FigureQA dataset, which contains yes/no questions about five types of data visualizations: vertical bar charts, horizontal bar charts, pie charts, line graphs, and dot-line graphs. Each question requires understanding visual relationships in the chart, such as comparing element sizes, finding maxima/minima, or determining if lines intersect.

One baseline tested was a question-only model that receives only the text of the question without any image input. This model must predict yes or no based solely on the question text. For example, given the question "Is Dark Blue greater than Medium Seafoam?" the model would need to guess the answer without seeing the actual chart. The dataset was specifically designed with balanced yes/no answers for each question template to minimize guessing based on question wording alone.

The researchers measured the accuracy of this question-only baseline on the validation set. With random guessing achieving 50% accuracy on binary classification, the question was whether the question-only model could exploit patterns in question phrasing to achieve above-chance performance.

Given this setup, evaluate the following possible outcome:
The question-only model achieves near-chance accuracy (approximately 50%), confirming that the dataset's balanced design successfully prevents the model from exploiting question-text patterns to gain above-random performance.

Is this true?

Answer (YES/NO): YES